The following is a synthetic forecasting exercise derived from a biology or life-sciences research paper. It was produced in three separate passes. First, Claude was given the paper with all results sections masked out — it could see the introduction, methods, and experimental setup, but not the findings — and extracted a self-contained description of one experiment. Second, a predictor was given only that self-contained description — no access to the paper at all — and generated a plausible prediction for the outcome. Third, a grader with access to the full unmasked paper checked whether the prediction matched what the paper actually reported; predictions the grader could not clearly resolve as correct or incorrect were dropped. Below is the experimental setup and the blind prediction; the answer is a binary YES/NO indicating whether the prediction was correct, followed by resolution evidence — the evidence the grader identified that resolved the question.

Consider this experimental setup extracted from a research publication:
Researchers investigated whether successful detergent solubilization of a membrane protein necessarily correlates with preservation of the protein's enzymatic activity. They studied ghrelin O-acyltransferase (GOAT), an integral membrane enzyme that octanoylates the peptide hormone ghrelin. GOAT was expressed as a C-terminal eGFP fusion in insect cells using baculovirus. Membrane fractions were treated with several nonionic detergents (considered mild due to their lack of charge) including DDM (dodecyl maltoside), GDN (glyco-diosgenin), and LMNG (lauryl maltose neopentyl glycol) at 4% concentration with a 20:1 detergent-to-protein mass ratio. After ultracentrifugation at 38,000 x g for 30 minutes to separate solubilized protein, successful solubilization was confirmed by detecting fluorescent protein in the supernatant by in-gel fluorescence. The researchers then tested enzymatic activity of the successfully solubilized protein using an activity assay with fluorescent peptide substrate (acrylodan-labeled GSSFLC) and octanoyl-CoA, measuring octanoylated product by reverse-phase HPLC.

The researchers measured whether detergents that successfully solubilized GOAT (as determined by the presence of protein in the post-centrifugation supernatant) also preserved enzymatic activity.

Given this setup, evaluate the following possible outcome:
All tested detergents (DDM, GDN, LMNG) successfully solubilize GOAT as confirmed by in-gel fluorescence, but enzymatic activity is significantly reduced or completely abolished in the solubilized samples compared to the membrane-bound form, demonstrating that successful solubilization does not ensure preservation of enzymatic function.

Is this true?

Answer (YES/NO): YES